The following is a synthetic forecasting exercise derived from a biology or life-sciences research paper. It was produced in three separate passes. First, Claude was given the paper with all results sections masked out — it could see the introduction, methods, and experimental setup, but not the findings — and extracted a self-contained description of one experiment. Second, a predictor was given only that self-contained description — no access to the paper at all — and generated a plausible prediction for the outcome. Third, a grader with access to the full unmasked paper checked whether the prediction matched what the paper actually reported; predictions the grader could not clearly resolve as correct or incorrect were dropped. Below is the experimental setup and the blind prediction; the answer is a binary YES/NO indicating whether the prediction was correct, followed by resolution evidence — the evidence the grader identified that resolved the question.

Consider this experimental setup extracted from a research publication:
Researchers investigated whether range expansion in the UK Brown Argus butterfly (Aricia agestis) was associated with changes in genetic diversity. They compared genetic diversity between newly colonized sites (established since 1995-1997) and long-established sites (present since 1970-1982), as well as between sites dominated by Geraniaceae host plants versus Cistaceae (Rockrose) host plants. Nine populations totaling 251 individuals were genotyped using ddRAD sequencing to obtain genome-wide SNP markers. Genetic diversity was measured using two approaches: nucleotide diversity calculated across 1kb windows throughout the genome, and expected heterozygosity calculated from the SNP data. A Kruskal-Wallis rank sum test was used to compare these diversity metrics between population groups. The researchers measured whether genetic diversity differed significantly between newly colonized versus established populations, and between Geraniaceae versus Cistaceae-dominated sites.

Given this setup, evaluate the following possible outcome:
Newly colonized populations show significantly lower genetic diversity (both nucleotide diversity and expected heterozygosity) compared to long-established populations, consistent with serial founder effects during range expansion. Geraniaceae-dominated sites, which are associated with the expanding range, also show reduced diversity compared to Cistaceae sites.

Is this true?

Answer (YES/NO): NO